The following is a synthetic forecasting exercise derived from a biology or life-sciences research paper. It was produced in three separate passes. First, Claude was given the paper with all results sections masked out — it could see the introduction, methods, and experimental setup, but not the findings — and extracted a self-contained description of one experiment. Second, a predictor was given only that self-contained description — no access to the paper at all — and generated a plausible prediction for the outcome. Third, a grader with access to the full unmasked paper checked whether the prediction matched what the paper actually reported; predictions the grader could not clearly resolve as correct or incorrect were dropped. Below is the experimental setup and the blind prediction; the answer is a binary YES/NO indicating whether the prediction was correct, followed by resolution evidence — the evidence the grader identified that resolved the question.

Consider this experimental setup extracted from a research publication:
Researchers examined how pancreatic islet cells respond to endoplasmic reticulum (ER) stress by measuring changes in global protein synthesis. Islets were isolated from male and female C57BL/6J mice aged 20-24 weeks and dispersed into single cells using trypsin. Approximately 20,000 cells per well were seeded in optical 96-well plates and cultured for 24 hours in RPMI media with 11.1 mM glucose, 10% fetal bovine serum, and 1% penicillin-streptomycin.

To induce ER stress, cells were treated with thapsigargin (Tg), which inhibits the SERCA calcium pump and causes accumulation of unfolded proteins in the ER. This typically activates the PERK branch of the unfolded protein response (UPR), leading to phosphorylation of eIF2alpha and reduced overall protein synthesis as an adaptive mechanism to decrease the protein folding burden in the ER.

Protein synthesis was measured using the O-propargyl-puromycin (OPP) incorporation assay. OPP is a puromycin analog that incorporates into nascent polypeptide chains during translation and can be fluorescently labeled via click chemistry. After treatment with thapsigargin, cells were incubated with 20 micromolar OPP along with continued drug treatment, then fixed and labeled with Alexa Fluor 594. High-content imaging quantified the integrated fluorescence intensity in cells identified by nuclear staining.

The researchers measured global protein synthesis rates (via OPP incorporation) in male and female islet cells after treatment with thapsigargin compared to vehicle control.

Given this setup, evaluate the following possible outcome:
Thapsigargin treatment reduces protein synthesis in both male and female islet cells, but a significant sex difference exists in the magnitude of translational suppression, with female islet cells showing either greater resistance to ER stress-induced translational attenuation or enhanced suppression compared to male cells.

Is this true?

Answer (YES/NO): YES